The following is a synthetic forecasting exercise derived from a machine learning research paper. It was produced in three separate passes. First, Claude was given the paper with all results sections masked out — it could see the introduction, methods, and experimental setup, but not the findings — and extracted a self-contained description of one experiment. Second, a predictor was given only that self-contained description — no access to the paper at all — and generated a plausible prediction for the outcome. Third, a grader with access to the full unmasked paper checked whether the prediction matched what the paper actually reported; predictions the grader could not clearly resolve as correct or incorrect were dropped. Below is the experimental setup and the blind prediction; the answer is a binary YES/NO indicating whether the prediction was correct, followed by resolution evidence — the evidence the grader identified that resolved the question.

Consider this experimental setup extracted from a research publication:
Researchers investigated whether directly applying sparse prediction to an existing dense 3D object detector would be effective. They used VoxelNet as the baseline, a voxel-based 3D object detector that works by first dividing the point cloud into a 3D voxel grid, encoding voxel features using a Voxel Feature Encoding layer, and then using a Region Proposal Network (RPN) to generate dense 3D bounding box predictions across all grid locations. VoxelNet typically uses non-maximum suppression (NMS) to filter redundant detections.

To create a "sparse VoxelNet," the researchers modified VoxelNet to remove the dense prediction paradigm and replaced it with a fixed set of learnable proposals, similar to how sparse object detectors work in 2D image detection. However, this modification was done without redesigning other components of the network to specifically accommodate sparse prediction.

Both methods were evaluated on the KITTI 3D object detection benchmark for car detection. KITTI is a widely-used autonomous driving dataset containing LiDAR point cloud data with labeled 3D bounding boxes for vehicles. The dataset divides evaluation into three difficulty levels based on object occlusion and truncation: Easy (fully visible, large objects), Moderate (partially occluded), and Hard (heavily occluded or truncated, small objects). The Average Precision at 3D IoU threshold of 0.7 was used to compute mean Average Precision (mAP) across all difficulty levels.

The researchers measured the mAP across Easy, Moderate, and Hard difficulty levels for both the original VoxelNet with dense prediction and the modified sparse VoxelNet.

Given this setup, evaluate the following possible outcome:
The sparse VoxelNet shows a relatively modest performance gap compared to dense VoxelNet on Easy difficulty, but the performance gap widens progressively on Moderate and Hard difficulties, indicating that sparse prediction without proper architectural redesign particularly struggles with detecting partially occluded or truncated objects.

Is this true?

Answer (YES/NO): NO